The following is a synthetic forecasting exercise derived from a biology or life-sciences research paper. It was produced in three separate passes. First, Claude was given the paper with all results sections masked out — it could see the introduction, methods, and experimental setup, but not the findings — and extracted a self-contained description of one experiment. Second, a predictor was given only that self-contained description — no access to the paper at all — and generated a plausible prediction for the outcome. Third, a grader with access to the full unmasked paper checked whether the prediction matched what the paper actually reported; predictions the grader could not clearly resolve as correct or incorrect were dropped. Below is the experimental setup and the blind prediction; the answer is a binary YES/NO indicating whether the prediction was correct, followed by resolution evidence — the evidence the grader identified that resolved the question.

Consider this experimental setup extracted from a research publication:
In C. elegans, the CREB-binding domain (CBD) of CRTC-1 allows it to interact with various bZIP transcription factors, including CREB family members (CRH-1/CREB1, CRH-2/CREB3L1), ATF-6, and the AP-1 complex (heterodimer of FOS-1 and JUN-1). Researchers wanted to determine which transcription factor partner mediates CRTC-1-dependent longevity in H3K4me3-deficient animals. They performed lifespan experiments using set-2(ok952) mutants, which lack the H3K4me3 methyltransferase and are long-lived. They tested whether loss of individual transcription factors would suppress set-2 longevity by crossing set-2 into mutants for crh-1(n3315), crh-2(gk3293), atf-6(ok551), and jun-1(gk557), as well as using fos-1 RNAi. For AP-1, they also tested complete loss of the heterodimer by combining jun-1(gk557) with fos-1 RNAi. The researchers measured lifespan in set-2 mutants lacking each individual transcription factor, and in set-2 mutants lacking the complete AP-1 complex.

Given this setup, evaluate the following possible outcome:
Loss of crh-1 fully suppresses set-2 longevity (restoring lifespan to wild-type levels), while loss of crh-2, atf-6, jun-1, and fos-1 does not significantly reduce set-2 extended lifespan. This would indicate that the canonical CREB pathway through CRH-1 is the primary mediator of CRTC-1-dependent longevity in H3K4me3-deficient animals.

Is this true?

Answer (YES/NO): NO